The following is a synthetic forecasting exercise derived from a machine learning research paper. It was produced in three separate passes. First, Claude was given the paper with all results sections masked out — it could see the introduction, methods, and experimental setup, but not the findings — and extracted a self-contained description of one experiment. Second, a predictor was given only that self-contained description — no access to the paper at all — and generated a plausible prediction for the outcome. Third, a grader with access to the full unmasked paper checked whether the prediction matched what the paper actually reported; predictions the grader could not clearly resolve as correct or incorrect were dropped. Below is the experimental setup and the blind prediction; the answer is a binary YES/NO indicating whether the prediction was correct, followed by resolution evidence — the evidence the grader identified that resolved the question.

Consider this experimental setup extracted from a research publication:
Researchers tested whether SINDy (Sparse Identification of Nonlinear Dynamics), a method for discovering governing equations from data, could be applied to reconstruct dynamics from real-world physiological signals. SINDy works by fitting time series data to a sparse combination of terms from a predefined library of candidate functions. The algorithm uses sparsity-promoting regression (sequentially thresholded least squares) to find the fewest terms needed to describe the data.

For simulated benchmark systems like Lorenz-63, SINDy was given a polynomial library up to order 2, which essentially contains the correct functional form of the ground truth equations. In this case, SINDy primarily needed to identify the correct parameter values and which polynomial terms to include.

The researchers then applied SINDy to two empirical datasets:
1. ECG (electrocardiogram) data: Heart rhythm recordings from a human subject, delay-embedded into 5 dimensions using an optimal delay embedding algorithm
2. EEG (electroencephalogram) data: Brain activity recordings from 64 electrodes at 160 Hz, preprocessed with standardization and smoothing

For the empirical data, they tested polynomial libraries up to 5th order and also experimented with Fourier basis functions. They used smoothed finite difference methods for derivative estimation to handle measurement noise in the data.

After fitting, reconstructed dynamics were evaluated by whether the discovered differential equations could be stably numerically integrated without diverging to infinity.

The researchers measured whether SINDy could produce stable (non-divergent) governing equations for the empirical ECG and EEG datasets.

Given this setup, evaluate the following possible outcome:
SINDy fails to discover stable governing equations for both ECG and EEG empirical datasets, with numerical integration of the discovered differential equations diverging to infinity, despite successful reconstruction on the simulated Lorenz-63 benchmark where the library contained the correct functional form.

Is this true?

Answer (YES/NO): YES